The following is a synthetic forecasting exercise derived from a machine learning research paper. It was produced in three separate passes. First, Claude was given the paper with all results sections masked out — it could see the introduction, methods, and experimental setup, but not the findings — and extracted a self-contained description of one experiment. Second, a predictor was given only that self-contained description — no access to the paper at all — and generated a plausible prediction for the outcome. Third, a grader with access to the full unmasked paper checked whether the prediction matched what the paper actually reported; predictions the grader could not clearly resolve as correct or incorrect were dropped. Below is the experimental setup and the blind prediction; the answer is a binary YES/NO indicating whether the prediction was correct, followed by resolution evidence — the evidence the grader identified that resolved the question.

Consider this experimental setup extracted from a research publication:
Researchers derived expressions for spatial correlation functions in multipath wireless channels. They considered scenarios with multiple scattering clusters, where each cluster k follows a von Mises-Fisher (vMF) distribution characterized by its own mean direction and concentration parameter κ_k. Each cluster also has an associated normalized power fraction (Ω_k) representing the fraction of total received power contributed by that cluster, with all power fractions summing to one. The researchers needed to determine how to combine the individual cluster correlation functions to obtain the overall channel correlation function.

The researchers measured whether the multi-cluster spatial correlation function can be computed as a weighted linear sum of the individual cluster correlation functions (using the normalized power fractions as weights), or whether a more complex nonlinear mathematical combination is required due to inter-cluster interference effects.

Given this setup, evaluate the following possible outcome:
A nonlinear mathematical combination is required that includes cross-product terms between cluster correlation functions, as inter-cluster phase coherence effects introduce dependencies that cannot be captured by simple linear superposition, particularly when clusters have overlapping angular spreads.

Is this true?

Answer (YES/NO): NO